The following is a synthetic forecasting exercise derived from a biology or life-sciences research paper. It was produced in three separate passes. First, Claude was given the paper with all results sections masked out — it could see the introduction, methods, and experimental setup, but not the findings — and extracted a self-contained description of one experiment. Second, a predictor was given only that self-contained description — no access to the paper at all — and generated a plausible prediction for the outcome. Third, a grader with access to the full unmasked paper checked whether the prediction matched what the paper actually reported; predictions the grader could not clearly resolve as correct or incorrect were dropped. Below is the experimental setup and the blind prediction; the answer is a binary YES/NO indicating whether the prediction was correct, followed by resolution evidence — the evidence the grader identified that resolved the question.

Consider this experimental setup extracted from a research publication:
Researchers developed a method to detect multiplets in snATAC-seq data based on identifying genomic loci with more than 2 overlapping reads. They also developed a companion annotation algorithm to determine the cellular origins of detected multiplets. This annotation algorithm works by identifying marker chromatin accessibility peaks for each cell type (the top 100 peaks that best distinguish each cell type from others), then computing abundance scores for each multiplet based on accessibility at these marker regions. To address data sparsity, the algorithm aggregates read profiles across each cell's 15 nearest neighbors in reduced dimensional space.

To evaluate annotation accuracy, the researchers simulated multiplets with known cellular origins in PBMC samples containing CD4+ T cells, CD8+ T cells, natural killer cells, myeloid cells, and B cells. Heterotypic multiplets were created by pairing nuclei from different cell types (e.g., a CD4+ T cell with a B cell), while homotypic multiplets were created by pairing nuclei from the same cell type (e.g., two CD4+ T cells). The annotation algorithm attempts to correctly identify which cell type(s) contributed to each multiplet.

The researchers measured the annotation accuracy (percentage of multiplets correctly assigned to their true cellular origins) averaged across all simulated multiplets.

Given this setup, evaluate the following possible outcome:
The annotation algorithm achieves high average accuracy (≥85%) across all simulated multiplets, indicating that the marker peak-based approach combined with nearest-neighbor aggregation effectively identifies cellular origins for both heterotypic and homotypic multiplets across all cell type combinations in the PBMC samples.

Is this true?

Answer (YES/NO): NO